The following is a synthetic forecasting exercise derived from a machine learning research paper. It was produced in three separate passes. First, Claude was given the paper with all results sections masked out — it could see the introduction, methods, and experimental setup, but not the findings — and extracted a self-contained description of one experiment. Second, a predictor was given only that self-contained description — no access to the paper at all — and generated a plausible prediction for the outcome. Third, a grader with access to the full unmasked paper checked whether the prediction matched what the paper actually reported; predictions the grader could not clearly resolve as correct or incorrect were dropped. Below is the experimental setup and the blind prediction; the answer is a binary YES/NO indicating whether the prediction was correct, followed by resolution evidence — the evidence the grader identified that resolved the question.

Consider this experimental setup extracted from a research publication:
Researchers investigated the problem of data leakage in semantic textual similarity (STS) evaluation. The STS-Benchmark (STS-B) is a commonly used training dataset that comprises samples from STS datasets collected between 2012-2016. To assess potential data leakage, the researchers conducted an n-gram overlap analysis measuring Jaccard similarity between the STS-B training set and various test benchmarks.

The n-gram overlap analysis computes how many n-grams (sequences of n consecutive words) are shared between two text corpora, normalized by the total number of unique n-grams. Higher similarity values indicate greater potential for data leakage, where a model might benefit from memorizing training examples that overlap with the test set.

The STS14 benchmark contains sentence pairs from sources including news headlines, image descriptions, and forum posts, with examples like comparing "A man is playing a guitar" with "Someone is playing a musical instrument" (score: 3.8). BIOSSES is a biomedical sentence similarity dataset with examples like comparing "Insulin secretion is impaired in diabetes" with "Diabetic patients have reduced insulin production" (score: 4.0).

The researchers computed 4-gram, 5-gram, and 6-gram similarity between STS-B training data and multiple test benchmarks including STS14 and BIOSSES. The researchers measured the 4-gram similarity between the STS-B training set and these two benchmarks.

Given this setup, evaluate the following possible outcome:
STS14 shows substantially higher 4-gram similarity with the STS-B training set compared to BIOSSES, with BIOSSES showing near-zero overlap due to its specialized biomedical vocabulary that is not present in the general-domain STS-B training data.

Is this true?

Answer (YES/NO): YES